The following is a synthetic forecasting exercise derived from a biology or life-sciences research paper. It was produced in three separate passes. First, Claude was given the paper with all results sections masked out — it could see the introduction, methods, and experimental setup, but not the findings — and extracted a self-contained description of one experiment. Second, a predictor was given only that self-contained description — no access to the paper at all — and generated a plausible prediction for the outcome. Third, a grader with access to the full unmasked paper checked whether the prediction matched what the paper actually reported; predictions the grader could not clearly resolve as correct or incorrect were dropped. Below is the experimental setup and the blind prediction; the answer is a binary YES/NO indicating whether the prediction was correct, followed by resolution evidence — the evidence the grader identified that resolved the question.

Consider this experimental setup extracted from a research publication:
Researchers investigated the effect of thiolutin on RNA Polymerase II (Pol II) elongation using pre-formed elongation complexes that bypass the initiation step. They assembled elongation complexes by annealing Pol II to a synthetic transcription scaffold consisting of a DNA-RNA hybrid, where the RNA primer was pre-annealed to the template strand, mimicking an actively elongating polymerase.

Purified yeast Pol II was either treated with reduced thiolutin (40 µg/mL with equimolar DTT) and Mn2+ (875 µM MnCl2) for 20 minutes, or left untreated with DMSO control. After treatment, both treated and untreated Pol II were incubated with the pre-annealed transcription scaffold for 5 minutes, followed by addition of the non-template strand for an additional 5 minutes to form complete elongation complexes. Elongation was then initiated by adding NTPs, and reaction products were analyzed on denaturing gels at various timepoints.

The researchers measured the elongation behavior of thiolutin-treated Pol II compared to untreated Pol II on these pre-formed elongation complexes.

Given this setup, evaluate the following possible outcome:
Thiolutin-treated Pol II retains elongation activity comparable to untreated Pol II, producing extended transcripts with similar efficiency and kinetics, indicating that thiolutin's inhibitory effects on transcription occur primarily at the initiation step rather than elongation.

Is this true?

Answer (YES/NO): NO